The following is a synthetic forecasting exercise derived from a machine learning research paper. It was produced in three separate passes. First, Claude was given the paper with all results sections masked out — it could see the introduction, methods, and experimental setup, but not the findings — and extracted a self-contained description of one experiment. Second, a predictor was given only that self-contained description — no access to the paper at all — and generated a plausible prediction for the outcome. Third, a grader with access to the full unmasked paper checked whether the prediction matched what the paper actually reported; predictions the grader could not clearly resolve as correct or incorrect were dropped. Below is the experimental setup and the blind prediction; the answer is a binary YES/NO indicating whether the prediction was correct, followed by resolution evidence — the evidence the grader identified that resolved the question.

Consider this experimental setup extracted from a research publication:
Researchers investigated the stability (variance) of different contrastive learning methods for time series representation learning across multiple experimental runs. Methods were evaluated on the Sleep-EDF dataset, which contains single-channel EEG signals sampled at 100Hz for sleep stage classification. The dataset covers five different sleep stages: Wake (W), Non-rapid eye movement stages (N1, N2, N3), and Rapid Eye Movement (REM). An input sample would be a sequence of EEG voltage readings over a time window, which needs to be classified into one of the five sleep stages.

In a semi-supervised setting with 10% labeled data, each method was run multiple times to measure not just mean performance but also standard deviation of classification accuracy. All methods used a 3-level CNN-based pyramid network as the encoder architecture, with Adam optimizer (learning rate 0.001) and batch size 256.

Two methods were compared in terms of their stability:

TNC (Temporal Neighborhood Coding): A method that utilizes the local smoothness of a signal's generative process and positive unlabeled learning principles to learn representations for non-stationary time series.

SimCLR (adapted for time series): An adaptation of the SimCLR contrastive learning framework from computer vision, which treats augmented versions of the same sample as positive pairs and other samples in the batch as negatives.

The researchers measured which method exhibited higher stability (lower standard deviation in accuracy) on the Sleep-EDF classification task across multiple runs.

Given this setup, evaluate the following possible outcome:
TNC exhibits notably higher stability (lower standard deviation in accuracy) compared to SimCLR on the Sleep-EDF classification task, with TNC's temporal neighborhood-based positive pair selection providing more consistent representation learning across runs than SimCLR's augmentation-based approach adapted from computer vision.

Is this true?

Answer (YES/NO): NO